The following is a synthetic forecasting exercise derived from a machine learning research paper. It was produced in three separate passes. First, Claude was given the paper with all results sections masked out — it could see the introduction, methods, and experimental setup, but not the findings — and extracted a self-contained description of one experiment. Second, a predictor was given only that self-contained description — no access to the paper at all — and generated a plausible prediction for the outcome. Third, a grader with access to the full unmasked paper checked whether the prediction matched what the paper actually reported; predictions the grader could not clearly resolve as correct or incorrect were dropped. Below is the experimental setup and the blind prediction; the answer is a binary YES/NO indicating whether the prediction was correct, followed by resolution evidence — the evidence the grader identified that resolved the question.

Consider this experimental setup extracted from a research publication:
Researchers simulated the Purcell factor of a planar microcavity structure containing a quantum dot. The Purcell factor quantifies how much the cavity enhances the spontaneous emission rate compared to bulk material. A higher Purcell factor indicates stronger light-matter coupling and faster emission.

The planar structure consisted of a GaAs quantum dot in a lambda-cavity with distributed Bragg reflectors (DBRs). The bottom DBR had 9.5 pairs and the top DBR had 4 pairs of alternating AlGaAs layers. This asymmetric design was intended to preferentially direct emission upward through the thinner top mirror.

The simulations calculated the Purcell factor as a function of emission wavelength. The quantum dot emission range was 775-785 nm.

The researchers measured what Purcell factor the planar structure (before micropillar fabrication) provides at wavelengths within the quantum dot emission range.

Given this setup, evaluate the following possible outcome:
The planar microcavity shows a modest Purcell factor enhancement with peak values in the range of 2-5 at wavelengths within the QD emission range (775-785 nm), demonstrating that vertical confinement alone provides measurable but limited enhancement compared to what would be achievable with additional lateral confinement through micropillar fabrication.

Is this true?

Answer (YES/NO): NO